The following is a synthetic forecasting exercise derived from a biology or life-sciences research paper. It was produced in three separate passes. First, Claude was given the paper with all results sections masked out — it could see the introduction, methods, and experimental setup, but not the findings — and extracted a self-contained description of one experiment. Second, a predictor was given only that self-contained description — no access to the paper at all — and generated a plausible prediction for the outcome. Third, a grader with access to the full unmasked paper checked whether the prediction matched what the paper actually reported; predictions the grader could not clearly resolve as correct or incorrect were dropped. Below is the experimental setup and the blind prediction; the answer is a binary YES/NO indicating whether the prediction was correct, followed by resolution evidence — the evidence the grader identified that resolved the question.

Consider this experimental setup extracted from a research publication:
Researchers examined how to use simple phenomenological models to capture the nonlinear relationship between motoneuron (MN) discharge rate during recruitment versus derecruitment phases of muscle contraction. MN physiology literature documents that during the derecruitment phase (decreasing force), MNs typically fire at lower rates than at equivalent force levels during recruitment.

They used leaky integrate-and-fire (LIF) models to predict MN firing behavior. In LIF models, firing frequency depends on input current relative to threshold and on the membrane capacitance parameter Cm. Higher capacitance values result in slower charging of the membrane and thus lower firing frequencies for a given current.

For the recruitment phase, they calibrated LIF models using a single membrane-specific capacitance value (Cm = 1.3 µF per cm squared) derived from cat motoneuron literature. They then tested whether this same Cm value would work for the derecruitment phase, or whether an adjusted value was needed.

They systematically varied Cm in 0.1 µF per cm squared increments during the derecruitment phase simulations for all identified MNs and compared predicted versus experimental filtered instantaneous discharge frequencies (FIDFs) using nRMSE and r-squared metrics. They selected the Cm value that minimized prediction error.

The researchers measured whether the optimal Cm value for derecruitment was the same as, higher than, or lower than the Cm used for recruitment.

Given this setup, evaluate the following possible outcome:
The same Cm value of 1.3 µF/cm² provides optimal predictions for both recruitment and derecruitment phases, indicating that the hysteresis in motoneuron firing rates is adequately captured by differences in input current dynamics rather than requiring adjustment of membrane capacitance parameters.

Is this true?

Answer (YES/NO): NO